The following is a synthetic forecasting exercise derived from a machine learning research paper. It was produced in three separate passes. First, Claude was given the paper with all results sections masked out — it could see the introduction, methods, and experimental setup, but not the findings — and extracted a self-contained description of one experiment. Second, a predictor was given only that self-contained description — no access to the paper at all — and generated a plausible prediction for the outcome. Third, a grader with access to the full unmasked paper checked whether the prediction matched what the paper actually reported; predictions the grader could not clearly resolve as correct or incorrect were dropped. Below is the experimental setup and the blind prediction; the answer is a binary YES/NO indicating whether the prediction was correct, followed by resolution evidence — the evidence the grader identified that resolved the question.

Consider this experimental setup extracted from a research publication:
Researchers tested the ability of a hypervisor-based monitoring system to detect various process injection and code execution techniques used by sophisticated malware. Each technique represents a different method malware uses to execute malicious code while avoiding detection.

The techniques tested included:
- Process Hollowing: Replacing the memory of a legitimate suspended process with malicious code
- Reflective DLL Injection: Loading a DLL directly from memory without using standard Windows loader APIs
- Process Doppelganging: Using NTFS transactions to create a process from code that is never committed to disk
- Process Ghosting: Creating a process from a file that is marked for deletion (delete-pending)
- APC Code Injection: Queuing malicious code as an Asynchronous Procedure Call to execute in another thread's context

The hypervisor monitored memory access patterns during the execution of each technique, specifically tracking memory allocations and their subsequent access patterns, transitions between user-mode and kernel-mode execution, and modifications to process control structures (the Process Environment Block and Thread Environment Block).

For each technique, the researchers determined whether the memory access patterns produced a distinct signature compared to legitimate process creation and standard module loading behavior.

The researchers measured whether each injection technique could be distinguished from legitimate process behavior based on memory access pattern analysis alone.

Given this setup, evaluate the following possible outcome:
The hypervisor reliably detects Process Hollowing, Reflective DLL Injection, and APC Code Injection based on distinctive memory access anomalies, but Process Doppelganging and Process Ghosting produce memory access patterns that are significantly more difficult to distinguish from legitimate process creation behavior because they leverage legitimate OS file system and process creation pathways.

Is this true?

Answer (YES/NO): NO